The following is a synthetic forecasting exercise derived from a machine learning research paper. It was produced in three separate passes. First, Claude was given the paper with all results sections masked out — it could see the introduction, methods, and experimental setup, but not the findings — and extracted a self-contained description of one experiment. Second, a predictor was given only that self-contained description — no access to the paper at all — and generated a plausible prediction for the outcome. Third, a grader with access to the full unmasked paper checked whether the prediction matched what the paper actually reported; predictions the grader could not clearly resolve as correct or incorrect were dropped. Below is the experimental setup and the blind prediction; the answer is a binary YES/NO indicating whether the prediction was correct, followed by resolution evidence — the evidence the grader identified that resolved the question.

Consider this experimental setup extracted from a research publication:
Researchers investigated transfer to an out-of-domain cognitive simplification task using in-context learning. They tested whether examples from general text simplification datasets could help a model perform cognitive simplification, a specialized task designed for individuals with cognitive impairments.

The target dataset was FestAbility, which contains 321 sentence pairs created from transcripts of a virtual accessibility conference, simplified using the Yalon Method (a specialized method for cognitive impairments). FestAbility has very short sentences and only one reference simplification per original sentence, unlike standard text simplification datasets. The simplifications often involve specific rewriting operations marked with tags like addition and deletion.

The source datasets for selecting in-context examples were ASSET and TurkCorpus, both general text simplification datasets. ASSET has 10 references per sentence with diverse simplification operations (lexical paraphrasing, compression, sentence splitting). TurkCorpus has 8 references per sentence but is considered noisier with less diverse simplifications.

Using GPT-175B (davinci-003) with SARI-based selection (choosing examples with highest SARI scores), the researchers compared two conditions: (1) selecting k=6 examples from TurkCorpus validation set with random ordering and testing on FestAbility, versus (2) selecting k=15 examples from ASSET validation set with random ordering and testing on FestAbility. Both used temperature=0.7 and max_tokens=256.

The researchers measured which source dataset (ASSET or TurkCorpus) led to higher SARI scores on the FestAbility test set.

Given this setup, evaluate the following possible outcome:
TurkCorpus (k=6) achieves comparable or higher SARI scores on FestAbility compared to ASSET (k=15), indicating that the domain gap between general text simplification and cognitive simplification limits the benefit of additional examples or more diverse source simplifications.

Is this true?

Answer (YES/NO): NO